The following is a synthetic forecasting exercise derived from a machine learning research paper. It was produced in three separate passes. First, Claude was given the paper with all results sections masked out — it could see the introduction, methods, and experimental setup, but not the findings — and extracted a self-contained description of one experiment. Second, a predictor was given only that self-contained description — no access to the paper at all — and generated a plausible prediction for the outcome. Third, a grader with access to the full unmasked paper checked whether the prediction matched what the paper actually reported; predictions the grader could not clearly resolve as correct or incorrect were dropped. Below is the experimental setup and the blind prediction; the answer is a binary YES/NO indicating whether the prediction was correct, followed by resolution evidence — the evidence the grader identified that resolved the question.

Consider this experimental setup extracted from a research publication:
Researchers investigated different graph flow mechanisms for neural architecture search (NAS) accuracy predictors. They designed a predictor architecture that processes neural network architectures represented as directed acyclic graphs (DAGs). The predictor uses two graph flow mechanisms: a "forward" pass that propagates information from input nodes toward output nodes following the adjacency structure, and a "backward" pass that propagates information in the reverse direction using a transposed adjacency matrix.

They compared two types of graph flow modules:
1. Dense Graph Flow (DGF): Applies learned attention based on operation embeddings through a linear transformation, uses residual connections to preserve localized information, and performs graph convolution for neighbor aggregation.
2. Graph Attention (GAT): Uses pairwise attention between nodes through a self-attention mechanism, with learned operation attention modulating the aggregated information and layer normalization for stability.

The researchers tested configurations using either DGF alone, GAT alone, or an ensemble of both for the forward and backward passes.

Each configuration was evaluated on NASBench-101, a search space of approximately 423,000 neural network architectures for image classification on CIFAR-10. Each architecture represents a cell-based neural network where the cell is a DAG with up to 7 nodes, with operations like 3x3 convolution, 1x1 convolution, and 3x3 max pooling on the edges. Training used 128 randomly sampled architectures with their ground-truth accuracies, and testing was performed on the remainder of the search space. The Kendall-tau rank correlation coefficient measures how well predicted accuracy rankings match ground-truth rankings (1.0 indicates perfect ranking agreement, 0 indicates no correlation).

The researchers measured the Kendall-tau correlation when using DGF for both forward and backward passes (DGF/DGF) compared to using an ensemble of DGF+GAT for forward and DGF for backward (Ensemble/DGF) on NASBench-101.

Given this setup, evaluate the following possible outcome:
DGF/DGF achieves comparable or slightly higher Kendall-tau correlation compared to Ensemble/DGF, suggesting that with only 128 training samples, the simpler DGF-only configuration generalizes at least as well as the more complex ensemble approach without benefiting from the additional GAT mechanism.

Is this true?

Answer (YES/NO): NO